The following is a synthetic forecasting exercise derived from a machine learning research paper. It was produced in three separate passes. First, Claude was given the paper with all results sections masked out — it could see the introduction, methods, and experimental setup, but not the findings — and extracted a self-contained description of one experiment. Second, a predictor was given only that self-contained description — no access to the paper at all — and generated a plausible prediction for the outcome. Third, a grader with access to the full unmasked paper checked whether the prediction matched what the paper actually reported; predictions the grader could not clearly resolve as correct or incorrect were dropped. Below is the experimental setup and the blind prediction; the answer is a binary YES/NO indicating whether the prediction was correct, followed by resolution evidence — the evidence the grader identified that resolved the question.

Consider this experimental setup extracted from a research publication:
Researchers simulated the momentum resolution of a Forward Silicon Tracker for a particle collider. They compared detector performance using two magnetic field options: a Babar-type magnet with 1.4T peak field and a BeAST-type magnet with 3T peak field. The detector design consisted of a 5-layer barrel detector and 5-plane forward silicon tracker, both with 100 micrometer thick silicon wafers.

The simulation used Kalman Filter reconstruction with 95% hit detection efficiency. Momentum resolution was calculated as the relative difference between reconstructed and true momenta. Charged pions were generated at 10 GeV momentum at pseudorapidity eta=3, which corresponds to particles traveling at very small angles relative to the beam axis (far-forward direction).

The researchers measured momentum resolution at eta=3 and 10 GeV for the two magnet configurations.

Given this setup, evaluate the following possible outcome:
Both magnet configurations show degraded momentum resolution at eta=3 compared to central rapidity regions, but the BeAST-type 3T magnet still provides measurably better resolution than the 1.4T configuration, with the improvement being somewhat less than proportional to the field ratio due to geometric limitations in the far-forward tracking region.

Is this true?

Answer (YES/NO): NO